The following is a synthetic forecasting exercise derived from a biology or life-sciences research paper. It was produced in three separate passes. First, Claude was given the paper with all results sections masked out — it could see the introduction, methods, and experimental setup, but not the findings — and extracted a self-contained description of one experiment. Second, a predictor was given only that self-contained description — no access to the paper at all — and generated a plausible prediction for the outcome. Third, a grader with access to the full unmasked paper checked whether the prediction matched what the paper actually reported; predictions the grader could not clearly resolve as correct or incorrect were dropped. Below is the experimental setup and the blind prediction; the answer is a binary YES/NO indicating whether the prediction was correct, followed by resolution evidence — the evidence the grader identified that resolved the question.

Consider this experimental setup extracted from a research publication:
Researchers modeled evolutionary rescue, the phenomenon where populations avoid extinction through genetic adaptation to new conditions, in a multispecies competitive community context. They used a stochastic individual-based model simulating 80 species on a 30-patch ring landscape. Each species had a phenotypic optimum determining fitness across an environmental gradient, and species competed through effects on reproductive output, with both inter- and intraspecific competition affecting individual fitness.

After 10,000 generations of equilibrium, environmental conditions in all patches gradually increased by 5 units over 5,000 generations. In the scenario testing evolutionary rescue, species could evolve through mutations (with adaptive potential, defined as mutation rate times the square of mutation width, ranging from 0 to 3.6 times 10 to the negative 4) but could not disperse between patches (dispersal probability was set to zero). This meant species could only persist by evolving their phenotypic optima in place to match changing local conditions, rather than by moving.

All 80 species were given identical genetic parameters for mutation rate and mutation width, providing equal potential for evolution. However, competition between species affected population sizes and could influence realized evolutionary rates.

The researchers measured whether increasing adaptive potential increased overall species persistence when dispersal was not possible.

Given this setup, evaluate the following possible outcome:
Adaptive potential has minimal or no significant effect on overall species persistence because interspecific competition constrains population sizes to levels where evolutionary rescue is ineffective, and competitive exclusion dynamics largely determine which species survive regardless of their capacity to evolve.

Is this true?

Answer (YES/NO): NO